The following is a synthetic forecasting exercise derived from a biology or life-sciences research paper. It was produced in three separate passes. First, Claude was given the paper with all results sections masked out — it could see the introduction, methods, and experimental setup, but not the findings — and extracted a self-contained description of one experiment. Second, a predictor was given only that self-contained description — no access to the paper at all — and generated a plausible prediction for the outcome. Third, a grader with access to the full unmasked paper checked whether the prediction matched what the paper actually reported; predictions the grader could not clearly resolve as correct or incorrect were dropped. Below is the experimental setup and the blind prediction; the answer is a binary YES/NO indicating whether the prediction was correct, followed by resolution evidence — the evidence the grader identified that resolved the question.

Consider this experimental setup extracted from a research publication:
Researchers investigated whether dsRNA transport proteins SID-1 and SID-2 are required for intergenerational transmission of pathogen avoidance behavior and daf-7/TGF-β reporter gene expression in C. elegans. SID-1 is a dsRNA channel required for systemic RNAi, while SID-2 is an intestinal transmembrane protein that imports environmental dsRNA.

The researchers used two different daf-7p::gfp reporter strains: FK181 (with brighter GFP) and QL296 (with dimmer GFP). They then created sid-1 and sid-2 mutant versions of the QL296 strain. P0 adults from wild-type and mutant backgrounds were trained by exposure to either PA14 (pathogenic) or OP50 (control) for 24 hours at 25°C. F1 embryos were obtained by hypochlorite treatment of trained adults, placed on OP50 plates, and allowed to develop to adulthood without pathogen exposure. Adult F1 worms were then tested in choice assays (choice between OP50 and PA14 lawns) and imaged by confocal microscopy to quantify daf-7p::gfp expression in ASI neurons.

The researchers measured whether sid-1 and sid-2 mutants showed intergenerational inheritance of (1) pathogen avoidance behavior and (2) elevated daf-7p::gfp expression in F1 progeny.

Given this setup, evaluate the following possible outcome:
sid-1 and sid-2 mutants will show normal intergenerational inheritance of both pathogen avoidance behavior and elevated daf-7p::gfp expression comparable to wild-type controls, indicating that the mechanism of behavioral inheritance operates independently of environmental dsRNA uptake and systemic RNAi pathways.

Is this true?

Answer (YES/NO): NO